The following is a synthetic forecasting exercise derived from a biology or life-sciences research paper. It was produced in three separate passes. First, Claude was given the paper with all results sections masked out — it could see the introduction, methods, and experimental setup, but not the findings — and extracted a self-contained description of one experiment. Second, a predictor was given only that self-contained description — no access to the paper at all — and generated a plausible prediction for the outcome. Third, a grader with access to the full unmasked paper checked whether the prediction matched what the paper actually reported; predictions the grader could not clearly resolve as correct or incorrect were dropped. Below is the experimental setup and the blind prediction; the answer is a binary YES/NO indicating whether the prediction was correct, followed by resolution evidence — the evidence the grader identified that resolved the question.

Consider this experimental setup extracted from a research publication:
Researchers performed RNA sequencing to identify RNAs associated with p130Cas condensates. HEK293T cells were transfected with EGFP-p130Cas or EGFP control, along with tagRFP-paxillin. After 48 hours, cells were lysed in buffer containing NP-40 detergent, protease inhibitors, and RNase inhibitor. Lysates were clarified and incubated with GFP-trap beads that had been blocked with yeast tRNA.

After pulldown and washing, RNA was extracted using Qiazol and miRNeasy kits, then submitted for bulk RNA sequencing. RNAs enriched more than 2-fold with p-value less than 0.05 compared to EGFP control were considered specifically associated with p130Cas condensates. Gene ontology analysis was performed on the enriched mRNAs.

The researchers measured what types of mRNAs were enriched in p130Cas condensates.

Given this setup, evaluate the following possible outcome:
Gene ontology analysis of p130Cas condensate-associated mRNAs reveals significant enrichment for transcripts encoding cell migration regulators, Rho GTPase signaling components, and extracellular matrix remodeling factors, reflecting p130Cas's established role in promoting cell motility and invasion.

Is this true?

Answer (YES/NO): NO